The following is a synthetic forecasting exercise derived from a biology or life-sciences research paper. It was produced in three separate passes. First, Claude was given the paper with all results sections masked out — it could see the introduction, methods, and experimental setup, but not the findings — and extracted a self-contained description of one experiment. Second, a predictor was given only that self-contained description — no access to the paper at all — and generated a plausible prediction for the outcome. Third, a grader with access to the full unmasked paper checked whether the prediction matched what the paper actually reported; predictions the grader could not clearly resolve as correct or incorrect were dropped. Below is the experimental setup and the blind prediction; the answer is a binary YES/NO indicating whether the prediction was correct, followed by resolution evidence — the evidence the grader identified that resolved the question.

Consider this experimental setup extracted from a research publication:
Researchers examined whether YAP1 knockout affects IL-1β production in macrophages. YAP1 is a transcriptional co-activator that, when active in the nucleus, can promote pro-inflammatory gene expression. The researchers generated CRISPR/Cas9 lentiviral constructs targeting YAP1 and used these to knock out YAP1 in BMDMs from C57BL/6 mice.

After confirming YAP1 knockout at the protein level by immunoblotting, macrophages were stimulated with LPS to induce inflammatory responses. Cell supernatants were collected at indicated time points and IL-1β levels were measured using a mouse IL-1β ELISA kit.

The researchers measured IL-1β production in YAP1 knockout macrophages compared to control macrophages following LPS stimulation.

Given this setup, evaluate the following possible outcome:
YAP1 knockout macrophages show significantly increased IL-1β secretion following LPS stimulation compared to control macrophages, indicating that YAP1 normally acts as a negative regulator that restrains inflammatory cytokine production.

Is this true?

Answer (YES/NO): NO